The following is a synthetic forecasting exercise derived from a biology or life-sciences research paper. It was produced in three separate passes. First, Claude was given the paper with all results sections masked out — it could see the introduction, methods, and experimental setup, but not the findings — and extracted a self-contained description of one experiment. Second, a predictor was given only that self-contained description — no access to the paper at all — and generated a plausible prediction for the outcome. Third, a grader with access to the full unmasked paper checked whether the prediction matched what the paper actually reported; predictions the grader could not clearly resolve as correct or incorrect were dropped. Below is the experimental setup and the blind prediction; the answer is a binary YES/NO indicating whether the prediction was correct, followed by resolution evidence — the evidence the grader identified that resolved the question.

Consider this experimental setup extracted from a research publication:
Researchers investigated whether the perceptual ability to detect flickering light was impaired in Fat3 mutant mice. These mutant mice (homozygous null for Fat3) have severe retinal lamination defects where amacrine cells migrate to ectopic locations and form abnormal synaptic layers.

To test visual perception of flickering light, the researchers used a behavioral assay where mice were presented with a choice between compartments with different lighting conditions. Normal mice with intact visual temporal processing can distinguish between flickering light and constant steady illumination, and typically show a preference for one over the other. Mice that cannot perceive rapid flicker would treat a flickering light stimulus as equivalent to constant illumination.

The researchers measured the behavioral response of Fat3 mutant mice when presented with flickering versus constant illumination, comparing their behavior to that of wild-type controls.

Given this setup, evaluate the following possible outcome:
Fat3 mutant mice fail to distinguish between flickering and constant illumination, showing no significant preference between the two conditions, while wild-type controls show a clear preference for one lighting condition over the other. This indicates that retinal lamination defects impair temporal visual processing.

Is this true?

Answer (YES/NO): NO